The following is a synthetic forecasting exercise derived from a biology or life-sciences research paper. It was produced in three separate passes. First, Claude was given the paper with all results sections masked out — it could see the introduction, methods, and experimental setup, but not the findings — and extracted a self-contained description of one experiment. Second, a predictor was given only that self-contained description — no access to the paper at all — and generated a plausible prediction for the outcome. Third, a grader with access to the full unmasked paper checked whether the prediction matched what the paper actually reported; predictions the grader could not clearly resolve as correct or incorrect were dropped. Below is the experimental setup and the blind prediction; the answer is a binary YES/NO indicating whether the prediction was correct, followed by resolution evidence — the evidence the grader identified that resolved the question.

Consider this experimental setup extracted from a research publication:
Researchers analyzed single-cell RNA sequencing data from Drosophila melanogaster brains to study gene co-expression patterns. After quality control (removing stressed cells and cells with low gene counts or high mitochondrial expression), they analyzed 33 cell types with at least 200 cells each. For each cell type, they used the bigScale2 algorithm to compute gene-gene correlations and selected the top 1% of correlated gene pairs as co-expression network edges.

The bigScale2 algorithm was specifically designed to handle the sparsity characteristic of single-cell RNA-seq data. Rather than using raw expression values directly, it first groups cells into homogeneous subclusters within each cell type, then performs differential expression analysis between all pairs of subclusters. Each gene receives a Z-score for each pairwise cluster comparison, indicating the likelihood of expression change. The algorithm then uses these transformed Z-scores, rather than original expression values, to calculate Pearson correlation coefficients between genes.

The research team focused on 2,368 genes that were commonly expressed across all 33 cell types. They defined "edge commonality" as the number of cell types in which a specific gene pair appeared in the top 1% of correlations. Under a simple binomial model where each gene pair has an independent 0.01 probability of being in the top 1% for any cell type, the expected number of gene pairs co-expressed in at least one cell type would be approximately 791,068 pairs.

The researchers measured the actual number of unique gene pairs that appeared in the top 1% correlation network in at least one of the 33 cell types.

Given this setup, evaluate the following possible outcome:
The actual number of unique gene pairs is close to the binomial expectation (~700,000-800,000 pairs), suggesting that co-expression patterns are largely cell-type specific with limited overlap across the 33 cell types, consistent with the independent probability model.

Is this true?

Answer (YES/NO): NO